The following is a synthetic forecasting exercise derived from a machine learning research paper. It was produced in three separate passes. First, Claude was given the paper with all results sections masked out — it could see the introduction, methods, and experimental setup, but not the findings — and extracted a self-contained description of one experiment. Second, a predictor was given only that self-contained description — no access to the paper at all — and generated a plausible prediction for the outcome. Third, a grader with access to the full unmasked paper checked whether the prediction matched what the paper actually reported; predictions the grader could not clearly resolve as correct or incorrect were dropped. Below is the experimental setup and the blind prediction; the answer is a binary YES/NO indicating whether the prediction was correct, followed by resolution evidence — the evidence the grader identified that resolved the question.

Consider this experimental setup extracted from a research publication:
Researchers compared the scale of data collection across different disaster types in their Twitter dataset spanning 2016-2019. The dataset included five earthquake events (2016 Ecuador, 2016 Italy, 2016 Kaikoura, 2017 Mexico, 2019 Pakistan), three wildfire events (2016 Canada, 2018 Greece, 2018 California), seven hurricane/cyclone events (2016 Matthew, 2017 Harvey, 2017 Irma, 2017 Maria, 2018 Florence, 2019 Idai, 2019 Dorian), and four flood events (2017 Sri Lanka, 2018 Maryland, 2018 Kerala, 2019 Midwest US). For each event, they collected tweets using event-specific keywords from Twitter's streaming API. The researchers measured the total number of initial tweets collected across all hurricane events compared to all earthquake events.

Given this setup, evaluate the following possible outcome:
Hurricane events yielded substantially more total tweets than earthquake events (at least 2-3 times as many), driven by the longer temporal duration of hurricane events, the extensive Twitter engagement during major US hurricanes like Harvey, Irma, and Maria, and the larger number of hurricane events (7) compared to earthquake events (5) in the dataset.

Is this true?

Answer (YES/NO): YES